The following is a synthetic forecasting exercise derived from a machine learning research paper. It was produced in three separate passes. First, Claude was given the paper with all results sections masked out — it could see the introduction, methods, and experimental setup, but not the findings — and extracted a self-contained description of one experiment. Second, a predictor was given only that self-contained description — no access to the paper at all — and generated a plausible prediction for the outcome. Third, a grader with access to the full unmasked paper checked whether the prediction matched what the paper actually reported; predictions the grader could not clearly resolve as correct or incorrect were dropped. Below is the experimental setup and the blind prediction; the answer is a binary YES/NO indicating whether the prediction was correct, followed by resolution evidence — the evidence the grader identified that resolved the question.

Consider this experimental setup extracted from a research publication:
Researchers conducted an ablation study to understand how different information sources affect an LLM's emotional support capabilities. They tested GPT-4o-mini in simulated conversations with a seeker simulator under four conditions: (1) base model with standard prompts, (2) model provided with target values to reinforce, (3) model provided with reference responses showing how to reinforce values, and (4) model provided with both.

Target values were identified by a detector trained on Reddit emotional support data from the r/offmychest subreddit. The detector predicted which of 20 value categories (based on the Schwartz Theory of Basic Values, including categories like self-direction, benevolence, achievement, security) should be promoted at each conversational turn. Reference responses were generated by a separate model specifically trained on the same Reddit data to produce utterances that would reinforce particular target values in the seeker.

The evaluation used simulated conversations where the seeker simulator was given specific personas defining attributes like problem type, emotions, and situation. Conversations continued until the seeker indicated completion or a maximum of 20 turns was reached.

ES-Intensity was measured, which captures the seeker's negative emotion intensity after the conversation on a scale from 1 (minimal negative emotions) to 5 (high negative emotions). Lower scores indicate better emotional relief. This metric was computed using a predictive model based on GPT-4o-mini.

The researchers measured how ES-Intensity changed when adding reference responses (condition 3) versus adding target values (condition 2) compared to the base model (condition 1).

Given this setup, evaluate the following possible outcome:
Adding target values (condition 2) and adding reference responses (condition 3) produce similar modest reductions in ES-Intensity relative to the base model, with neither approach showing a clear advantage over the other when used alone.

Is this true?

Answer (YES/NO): NO